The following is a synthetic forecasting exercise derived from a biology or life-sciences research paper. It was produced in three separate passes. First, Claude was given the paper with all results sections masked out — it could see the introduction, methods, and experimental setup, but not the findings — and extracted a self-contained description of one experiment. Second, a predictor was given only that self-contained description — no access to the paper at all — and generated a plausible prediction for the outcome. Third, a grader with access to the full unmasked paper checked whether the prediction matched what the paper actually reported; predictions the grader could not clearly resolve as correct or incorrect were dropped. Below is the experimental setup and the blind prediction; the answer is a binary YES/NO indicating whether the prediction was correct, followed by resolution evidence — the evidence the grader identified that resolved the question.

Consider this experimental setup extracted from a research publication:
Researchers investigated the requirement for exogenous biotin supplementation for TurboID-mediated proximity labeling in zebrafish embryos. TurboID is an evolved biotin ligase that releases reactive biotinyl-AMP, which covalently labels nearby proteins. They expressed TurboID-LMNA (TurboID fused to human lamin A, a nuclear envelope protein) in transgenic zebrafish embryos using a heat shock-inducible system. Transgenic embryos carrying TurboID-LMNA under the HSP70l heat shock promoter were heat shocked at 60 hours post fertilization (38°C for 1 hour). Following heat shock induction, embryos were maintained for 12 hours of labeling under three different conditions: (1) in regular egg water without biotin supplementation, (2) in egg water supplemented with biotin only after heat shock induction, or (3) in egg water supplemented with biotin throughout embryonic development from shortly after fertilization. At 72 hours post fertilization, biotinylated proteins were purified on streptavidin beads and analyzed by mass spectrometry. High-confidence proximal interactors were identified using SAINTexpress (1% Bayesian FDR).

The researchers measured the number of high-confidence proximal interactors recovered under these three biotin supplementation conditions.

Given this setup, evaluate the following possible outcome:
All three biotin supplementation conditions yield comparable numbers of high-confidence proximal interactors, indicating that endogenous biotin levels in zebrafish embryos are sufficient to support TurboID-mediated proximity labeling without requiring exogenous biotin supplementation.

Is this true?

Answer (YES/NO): NO